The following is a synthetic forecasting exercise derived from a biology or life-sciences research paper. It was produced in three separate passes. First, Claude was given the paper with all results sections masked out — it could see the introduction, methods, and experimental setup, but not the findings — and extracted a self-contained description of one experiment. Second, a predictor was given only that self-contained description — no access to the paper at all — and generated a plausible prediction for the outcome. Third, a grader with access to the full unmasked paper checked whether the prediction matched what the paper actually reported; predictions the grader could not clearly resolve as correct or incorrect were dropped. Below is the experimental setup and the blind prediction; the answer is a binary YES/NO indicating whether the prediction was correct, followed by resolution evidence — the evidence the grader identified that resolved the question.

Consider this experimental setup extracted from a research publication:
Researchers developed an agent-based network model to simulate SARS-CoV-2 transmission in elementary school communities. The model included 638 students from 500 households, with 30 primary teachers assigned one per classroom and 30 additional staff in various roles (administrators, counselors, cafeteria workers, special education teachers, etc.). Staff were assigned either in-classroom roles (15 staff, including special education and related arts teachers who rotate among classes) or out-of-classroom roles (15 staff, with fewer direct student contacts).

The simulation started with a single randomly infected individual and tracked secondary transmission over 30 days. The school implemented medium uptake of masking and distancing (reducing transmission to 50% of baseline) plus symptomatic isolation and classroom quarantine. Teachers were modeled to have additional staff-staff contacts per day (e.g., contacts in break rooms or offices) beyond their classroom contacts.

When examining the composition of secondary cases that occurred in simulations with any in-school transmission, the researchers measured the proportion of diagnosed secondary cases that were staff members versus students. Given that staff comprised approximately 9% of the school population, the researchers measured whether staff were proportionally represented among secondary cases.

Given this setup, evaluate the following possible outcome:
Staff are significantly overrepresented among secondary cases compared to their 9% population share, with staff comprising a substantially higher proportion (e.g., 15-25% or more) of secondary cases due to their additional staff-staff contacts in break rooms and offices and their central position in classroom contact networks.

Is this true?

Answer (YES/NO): NO